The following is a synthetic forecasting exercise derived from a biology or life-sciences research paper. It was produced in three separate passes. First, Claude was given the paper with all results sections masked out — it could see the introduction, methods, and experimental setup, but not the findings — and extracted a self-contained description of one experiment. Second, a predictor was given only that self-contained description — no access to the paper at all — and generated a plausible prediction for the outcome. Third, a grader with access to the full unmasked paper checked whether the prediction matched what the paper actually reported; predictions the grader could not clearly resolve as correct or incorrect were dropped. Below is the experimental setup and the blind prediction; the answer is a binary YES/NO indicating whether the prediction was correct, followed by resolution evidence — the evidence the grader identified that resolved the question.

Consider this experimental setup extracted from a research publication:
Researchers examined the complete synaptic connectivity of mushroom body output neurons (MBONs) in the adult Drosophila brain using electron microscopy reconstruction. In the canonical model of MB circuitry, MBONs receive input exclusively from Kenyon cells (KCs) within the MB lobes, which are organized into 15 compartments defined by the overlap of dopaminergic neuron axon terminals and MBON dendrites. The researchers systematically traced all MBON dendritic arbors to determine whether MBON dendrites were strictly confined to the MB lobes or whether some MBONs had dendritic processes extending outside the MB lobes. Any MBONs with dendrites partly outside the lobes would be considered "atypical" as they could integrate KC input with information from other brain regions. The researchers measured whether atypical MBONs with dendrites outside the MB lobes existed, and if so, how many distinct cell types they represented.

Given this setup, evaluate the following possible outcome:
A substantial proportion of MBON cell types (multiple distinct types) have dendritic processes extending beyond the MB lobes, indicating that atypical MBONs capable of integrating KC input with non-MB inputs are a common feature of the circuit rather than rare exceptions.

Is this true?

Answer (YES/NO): YES